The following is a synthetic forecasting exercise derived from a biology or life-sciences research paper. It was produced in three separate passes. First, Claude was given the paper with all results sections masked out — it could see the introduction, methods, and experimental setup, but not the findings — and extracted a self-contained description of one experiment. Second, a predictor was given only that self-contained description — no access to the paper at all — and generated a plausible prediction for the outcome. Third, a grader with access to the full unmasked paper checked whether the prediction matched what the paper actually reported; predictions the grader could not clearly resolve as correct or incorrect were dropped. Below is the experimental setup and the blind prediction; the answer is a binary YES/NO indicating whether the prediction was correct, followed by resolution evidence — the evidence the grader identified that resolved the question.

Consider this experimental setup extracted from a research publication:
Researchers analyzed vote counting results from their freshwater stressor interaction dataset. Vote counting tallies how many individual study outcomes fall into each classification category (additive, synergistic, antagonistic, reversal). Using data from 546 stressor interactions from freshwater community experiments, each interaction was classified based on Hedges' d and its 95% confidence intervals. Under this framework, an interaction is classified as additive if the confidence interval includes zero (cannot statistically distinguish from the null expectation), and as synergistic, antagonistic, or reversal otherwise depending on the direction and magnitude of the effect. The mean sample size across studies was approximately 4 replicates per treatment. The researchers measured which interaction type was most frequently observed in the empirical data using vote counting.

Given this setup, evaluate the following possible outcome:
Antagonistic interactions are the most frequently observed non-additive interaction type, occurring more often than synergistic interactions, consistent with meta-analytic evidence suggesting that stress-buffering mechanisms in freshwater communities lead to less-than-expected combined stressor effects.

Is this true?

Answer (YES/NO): NO